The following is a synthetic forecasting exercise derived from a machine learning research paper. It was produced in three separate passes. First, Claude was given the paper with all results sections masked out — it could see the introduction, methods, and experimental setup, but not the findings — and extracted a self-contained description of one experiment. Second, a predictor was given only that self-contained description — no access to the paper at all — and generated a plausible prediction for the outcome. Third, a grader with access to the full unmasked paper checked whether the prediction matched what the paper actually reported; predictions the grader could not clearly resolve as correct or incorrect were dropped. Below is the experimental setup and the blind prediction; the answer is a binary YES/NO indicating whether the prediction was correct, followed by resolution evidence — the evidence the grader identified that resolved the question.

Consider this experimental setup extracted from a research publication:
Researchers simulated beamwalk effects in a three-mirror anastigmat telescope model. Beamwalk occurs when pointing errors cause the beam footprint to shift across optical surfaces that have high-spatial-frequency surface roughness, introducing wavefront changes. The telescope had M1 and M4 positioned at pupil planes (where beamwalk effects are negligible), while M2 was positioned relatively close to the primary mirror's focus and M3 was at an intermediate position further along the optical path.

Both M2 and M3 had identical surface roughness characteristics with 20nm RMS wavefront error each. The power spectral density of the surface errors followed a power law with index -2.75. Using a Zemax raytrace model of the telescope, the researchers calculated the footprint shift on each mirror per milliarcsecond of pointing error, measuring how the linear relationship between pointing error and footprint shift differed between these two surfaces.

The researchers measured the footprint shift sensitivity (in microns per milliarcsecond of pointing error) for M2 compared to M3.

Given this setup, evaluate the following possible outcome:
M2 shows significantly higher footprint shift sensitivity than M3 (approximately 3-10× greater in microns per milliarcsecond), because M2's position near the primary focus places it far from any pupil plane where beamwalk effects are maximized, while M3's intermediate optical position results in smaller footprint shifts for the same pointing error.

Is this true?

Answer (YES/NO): NO